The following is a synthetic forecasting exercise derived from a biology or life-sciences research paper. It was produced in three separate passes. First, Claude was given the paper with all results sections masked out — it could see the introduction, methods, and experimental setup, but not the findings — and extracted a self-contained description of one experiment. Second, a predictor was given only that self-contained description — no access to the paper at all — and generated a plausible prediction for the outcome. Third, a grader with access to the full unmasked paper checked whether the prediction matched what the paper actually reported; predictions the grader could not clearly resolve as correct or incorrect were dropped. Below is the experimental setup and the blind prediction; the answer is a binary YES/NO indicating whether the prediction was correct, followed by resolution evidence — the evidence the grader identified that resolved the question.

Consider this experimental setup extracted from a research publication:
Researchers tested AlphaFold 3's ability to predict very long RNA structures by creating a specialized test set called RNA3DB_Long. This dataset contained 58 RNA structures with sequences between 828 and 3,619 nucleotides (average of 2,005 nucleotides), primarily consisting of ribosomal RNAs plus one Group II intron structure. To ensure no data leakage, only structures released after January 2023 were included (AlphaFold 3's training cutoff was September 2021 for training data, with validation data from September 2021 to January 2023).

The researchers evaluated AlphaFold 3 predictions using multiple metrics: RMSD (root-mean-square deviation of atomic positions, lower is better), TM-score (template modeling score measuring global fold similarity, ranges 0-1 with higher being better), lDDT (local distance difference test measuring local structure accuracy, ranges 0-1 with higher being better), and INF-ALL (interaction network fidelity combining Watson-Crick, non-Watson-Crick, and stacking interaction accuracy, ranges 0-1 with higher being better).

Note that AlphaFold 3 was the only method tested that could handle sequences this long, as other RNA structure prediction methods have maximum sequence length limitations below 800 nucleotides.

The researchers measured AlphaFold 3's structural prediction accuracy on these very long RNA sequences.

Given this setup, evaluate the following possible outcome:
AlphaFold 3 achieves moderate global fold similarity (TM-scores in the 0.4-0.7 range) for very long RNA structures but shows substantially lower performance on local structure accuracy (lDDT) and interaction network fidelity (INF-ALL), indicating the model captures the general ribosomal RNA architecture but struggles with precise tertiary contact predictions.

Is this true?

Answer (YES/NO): NO